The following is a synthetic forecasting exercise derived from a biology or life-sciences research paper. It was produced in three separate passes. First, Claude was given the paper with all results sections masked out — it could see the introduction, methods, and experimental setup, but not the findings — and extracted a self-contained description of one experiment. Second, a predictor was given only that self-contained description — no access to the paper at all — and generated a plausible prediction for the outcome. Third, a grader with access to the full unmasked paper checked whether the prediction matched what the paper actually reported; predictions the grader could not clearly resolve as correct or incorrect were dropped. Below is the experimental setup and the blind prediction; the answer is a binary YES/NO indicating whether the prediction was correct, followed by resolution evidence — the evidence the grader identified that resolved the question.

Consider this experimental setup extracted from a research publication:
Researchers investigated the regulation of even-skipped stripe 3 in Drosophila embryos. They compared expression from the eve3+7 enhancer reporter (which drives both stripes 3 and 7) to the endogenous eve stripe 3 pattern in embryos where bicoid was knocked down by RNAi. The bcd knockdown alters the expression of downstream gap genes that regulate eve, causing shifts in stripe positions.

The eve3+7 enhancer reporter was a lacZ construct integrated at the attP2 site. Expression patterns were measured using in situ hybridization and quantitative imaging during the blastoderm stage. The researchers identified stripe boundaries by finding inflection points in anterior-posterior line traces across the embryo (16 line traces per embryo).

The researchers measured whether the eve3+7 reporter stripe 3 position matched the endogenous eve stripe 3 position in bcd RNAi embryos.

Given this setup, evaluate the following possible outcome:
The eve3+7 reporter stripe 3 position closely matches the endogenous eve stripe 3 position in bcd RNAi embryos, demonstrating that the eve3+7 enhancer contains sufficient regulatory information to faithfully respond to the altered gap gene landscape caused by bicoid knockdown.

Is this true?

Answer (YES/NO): NO